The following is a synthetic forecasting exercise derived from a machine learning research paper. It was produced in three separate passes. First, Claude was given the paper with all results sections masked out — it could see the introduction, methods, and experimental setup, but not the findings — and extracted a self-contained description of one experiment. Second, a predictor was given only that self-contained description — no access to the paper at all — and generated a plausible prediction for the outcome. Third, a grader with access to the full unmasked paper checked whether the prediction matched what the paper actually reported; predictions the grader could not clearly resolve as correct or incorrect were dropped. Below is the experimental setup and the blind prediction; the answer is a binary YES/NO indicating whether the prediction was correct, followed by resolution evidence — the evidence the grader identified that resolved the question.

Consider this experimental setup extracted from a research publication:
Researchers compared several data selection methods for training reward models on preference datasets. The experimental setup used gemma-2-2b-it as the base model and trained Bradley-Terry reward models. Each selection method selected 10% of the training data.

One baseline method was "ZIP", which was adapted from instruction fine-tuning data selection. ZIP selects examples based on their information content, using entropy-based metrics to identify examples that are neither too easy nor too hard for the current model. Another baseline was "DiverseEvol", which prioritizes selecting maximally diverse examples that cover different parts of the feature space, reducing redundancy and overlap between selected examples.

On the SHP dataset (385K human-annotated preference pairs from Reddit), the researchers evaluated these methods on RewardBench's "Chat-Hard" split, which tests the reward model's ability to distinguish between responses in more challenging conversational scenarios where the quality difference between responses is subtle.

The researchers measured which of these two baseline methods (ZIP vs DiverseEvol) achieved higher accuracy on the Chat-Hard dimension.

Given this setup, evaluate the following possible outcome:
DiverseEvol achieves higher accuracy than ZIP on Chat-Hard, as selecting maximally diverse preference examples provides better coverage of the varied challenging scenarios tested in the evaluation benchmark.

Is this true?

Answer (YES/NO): NO